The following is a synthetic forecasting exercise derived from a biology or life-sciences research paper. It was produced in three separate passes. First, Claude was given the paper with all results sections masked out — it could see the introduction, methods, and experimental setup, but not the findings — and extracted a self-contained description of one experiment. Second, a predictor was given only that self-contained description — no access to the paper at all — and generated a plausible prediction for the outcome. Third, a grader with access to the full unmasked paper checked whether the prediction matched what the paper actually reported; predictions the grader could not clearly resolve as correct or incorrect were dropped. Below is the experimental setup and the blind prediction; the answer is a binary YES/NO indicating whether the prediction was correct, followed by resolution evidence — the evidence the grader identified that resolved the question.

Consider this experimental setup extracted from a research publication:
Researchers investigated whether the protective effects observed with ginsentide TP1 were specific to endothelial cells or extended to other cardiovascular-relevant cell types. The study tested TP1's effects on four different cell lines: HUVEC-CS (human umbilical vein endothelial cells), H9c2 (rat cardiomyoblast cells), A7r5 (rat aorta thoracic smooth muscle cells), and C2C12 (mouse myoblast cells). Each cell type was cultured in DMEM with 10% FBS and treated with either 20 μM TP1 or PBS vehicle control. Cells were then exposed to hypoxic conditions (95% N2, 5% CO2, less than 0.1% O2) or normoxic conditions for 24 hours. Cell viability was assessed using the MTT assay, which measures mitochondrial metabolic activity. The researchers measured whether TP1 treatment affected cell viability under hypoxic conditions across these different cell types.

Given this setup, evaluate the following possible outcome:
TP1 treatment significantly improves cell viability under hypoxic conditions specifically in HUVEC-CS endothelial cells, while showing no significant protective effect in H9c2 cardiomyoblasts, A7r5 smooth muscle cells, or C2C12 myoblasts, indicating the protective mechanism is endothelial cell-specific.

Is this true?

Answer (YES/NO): NO